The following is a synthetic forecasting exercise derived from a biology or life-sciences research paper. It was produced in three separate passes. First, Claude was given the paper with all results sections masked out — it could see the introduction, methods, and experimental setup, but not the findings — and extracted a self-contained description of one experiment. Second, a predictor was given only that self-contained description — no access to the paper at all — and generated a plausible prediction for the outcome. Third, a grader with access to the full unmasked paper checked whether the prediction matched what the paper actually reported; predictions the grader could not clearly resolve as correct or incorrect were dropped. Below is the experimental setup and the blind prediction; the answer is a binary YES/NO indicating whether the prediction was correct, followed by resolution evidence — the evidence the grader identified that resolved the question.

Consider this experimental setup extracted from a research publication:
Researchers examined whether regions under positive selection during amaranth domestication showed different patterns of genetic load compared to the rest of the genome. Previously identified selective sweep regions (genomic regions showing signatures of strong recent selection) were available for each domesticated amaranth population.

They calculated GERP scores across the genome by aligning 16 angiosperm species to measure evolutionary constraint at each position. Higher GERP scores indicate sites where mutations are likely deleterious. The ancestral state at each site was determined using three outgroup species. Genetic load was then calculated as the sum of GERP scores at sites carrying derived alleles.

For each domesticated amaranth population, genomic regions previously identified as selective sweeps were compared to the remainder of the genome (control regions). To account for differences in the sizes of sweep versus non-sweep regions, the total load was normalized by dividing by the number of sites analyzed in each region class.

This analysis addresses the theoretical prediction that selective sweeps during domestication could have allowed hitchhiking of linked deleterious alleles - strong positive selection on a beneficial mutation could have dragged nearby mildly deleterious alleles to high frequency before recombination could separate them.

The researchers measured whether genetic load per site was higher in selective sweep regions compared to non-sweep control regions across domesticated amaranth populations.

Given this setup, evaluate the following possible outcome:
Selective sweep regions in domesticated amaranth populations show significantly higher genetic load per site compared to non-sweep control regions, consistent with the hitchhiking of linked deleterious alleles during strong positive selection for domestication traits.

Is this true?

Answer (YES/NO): NO